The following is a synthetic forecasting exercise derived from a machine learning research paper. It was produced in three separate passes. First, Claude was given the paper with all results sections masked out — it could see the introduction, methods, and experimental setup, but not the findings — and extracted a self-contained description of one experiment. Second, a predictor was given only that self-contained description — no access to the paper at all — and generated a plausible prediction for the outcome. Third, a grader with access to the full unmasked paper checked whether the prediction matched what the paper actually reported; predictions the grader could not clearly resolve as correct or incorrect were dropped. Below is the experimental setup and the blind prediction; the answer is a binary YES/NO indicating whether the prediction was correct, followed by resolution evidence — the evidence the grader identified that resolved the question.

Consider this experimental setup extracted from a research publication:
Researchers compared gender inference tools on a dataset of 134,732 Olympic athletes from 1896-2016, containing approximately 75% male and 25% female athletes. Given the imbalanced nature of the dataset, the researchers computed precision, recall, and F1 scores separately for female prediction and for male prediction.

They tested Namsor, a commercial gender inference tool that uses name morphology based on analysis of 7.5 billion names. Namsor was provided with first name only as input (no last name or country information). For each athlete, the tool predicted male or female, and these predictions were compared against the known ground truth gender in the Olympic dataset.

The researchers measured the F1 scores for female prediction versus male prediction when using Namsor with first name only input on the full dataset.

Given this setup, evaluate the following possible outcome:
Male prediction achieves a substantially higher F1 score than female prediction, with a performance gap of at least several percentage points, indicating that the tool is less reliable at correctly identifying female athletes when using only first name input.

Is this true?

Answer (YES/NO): YES